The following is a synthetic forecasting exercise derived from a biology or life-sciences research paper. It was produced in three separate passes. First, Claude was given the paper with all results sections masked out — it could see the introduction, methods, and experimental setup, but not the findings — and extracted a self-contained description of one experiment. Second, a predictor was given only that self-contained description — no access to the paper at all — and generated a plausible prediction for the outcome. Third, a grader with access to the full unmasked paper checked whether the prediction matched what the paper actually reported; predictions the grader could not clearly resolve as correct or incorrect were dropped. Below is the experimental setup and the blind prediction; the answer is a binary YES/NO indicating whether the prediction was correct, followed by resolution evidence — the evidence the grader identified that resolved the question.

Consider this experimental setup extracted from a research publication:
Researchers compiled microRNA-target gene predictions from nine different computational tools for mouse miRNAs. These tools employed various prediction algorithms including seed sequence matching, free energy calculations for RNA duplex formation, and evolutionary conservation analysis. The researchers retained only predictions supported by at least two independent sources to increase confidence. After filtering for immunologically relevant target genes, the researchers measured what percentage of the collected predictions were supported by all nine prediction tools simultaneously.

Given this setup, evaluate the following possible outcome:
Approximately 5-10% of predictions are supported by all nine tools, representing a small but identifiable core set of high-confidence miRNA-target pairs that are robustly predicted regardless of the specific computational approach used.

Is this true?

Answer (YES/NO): NO